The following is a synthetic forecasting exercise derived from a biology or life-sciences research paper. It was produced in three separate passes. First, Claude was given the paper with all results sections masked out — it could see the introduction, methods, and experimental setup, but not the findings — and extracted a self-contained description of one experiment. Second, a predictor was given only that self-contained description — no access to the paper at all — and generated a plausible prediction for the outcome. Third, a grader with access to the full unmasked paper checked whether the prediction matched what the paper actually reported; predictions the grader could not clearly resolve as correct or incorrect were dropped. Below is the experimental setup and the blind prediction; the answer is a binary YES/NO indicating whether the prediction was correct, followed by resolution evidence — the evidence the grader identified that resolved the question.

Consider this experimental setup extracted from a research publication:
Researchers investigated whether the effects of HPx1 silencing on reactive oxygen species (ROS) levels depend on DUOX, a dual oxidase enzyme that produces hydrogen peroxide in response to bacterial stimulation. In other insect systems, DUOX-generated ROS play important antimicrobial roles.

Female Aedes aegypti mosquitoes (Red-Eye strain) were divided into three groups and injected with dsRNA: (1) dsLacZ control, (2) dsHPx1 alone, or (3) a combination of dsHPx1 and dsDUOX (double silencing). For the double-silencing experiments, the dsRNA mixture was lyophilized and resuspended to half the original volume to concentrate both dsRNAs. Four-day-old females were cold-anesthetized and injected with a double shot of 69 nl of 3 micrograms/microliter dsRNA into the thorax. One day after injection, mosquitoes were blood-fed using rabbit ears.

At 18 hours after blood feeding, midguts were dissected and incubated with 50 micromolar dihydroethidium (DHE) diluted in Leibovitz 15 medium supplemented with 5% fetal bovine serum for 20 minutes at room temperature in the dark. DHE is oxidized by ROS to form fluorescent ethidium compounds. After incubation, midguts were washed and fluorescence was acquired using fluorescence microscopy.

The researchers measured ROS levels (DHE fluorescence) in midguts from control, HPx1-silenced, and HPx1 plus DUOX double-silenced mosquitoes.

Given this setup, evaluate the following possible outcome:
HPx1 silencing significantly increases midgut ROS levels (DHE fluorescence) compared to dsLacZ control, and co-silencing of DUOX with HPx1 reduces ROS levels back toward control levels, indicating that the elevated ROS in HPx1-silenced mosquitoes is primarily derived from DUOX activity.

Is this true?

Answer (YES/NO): YES